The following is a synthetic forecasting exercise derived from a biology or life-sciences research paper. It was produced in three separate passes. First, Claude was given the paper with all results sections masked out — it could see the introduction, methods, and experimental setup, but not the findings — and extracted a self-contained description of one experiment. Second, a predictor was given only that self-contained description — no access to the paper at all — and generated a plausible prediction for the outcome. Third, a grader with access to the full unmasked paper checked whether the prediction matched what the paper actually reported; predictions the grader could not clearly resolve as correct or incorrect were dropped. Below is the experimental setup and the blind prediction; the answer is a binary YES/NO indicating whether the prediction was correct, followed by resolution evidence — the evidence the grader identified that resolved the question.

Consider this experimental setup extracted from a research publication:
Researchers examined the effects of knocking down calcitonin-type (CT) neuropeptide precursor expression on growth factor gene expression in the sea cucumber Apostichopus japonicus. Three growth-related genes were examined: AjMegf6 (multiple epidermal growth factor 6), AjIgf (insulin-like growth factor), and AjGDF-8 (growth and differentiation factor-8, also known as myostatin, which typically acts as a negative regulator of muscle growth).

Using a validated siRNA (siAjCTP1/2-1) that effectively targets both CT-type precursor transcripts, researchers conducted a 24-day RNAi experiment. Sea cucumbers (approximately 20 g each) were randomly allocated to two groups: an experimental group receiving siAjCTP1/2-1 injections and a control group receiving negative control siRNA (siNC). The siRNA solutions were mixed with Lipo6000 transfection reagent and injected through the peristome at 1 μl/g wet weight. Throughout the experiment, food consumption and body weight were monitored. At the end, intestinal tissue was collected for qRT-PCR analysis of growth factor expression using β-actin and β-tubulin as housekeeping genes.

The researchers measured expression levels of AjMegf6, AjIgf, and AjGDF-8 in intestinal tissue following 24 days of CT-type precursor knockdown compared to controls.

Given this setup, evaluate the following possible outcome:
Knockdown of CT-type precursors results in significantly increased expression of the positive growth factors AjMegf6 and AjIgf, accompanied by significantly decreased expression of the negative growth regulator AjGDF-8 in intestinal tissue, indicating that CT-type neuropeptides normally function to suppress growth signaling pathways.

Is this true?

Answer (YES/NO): NO